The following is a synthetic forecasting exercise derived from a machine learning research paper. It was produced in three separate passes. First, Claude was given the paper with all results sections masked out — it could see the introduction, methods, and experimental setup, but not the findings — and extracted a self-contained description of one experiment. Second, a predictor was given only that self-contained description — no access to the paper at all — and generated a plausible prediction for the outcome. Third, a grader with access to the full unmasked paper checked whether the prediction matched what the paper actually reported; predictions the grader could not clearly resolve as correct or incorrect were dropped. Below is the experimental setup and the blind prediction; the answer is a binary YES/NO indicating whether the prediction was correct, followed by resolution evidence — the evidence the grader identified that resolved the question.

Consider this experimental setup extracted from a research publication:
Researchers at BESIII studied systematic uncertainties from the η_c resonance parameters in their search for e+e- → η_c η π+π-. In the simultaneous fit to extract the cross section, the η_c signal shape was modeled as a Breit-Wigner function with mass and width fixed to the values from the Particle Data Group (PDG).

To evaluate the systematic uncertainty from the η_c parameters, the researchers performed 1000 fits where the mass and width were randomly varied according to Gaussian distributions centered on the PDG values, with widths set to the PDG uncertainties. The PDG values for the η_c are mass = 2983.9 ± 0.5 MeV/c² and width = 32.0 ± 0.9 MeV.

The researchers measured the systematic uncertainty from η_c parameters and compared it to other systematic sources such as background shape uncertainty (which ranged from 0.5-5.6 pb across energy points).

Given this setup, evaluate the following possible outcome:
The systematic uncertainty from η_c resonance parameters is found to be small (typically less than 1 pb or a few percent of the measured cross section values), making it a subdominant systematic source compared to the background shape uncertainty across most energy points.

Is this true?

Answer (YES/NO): YES